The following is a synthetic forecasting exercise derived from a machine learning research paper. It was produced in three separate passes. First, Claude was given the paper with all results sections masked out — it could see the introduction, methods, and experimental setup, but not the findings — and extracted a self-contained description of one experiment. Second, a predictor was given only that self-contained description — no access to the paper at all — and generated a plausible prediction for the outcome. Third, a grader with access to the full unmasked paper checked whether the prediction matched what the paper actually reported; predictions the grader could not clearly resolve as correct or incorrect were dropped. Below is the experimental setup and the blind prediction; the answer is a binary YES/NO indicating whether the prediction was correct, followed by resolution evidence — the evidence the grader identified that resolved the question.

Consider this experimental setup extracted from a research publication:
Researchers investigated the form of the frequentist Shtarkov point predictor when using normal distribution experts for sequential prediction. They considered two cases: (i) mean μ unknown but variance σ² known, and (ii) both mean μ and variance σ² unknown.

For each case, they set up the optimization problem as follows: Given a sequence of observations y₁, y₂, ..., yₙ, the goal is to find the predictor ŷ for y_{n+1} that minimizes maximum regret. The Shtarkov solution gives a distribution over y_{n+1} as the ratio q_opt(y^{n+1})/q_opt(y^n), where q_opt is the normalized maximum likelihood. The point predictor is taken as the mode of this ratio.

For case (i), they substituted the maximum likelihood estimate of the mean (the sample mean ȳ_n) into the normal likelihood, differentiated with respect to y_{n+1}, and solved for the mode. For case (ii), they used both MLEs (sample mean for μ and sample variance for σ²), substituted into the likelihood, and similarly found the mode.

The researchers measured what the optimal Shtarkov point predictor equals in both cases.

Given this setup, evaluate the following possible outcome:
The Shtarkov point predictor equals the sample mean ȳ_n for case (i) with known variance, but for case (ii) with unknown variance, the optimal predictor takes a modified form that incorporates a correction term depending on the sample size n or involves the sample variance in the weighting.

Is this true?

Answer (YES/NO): NO